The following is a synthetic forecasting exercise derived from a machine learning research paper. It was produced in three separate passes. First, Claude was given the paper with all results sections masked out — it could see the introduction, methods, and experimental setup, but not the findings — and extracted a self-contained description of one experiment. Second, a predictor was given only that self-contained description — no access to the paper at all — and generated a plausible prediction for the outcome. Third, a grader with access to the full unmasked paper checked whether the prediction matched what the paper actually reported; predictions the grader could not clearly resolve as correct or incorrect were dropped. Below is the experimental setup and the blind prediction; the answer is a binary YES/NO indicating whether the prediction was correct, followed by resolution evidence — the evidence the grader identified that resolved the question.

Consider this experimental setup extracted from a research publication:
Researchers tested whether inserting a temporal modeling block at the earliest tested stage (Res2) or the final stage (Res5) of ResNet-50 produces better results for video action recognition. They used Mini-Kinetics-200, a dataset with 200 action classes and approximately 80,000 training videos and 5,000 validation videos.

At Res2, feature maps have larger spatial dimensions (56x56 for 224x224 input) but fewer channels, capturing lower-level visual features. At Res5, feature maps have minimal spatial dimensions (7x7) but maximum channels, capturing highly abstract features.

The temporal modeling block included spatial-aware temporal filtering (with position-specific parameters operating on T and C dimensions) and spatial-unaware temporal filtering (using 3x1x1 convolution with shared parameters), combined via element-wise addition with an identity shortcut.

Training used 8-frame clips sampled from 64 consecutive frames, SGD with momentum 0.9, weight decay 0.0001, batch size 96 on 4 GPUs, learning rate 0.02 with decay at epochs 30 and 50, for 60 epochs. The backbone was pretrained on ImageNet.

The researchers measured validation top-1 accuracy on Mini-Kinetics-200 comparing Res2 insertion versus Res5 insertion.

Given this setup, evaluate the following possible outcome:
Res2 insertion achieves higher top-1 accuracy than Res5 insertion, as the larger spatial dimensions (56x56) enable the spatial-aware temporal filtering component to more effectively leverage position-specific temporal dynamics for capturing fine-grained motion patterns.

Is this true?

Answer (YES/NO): YES